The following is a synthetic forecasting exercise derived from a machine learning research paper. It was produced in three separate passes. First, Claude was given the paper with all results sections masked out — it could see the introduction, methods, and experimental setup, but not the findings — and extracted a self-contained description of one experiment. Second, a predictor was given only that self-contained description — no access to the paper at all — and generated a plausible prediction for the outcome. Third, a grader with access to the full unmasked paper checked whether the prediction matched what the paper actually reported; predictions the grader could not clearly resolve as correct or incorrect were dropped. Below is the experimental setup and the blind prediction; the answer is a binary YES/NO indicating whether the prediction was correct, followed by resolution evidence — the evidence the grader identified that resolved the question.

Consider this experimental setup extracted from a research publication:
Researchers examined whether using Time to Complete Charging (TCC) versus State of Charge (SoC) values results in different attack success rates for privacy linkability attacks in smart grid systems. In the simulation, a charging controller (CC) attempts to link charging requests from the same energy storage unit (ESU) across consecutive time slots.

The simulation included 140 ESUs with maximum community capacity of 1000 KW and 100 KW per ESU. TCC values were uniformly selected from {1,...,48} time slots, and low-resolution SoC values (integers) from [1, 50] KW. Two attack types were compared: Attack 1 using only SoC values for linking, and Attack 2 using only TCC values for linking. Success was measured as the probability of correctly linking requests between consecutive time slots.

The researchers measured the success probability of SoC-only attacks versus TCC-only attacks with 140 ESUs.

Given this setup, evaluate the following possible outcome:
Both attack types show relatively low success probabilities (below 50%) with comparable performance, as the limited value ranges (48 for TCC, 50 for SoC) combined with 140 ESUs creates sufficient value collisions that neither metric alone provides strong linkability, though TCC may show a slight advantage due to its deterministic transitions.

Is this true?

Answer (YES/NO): NO